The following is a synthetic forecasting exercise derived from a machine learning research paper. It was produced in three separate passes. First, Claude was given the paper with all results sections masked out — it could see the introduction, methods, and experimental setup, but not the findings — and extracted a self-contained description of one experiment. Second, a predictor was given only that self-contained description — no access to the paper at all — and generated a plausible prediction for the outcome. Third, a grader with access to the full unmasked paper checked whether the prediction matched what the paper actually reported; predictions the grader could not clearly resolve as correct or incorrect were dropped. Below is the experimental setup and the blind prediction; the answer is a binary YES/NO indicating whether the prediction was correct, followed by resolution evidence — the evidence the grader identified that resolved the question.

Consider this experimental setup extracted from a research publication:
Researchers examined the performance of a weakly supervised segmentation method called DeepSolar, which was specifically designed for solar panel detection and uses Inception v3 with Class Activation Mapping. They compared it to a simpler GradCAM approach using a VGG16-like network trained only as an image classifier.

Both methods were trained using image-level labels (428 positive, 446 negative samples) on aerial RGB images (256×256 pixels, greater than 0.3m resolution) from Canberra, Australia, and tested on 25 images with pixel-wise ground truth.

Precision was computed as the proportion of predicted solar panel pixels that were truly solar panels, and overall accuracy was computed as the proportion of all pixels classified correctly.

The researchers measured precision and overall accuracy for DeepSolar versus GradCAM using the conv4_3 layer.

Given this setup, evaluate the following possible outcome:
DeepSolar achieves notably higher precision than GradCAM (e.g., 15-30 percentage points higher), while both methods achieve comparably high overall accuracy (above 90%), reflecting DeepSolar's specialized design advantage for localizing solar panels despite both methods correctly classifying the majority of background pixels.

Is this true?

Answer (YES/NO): NO